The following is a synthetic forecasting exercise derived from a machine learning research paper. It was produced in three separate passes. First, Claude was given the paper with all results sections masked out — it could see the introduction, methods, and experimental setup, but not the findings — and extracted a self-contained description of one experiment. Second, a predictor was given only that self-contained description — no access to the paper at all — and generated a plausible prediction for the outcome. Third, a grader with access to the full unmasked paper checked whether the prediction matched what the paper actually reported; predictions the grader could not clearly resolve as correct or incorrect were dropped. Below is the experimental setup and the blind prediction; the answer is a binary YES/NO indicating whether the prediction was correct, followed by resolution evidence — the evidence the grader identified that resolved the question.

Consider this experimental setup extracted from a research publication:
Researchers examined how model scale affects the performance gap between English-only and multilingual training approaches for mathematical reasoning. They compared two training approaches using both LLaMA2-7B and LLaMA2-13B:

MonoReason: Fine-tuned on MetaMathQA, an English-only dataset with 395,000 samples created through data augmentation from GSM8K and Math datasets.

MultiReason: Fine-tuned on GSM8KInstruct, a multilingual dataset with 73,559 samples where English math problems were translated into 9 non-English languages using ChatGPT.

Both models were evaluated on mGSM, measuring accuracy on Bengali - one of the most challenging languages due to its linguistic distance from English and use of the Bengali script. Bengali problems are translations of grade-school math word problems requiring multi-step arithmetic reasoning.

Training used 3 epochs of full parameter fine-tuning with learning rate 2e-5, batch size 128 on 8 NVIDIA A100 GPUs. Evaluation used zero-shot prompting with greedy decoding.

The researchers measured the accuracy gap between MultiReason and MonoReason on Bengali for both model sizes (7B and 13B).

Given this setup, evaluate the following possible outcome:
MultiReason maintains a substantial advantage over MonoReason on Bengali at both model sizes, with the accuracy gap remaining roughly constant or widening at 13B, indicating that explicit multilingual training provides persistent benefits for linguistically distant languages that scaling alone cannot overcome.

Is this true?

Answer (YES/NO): YES